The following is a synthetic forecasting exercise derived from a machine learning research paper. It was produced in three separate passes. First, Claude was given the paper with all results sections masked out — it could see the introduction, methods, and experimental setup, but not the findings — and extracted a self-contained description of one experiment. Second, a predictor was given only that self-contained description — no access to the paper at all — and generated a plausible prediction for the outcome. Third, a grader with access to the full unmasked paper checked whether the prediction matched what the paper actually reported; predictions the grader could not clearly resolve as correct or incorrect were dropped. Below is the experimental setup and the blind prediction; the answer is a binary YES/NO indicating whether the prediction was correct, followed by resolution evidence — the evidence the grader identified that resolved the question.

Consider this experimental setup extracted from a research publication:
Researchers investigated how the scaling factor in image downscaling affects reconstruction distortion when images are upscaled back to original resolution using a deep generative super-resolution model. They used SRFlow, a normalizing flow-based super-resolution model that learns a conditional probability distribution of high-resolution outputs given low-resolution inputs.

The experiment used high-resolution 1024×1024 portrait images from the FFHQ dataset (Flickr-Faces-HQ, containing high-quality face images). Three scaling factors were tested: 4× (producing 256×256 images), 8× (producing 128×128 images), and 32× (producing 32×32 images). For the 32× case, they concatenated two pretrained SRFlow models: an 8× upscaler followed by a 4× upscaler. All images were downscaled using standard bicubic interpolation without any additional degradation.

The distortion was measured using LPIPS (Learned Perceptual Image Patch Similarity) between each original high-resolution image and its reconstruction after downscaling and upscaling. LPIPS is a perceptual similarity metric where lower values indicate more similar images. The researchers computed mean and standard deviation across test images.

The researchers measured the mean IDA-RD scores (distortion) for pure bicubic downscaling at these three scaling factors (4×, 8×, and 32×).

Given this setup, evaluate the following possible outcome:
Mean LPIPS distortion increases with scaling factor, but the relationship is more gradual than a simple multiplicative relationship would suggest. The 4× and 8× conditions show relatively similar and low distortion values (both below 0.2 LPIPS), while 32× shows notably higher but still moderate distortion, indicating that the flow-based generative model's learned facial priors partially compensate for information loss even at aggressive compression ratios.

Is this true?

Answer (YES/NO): NO